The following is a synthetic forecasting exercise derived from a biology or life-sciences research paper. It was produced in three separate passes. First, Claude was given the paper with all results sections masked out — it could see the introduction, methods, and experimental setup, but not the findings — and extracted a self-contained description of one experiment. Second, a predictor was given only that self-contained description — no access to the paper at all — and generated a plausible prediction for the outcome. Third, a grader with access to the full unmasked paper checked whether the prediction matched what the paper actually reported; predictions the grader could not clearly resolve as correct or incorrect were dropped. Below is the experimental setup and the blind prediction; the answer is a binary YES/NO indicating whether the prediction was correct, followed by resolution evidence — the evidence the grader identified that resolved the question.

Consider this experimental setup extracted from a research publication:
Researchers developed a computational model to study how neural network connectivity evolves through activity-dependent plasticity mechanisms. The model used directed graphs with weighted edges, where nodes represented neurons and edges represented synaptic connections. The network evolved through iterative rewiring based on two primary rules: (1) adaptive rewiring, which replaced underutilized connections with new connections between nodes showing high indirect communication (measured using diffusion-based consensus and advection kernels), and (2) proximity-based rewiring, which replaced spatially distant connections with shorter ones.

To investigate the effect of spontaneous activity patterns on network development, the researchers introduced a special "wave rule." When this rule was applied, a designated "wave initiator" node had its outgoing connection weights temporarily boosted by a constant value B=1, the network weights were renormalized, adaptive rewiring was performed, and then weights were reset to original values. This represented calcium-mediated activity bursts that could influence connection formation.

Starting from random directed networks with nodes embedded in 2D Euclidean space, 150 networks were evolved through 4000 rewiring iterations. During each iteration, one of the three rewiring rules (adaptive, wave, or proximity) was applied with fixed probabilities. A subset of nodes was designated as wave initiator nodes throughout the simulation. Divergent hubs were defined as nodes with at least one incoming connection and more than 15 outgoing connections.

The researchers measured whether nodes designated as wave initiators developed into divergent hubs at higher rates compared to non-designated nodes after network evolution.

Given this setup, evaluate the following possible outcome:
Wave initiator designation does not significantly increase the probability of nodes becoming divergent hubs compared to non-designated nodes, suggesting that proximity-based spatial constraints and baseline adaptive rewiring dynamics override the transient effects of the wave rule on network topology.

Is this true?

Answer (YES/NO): NO